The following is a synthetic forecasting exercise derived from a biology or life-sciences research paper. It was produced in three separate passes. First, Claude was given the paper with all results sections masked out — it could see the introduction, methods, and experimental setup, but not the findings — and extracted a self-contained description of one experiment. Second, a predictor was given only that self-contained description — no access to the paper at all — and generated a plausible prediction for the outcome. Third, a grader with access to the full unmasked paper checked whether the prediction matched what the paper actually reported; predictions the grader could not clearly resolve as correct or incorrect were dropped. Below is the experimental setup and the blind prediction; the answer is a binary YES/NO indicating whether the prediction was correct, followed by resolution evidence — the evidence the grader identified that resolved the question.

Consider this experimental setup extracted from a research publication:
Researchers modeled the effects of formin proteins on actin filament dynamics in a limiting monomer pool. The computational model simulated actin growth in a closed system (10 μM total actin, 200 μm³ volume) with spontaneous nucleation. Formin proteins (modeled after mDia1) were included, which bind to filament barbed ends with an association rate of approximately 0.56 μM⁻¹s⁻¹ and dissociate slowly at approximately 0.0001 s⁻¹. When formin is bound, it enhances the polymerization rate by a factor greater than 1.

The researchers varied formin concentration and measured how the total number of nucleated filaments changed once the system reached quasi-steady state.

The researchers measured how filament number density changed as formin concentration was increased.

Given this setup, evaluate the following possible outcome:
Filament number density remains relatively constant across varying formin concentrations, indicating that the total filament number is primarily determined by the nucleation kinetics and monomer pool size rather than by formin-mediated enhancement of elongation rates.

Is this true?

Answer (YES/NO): NO